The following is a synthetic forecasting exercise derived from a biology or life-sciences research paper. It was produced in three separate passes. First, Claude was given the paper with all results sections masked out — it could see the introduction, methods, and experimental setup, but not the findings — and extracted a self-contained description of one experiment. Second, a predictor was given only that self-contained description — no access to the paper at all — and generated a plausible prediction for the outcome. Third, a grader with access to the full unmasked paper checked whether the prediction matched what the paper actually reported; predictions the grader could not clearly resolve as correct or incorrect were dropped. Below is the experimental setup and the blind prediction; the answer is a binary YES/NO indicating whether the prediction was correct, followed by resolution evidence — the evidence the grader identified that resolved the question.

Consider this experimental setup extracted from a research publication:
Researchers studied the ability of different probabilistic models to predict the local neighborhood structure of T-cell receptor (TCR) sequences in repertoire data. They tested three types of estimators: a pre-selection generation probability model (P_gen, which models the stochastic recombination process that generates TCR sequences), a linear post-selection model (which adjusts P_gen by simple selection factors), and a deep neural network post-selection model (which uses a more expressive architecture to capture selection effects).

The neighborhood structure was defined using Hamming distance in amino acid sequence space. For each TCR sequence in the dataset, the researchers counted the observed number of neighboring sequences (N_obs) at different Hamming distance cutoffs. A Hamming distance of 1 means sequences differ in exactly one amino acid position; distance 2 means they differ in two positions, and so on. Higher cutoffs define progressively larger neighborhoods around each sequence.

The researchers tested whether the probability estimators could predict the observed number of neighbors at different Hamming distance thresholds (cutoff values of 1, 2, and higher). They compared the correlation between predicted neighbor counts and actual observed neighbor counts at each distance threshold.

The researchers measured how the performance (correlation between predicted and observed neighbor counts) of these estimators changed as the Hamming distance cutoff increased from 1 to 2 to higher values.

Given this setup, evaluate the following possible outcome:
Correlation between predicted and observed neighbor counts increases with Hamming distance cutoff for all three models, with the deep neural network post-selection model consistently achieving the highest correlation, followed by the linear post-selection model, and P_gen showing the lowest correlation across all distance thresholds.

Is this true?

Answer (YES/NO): NO